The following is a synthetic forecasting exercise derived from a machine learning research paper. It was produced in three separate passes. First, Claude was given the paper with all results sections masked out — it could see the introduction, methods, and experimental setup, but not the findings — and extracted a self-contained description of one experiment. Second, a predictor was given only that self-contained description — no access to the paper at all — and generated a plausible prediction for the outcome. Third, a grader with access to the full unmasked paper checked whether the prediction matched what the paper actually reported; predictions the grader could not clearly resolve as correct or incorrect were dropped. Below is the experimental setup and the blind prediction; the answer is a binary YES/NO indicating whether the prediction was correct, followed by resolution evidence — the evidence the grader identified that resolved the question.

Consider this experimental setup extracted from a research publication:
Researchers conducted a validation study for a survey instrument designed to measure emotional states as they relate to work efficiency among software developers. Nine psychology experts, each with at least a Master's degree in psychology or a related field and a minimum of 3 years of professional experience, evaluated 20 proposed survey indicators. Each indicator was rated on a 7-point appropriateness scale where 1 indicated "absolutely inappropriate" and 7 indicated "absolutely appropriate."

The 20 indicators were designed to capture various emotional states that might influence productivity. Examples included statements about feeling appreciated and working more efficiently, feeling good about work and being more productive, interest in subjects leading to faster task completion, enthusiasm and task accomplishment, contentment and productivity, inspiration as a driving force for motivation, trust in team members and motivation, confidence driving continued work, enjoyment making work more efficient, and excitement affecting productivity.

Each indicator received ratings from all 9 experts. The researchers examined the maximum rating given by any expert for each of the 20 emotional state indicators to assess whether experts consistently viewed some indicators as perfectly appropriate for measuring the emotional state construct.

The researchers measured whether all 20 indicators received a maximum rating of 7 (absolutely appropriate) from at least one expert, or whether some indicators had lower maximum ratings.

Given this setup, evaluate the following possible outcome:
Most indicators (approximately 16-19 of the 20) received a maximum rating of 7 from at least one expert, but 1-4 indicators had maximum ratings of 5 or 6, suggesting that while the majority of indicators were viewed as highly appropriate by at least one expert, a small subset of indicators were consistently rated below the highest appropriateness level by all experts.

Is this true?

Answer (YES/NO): NO